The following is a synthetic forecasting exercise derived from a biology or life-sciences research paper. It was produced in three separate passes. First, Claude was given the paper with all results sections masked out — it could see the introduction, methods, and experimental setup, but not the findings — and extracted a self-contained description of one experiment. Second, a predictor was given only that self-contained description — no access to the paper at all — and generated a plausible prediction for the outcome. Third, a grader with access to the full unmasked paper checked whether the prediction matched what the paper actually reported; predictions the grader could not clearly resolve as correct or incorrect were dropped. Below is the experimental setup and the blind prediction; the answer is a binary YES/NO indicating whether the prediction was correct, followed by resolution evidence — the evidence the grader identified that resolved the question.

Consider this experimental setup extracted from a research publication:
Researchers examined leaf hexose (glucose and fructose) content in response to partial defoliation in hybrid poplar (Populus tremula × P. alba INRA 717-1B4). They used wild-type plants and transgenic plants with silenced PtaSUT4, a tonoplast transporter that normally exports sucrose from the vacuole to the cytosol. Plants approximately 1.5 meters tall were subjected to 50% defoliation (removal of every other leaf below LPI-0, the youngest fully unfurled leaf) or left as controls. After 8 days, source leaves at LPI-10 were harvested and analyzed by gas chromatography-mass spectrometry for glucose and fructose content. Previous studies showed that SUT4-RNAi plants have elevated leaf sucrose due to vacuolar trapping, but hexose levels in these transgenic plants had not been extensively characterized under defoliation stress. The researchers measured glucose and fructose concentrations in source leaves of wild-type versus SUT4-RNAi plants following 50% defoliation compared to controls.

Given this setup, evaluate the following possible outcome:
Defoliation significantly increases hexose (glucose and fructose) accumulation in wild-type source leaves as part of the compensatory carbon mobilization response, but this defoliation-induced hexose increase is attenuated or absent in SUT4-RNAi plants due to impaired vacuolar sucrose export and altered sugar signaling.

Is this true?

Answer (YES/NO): NO